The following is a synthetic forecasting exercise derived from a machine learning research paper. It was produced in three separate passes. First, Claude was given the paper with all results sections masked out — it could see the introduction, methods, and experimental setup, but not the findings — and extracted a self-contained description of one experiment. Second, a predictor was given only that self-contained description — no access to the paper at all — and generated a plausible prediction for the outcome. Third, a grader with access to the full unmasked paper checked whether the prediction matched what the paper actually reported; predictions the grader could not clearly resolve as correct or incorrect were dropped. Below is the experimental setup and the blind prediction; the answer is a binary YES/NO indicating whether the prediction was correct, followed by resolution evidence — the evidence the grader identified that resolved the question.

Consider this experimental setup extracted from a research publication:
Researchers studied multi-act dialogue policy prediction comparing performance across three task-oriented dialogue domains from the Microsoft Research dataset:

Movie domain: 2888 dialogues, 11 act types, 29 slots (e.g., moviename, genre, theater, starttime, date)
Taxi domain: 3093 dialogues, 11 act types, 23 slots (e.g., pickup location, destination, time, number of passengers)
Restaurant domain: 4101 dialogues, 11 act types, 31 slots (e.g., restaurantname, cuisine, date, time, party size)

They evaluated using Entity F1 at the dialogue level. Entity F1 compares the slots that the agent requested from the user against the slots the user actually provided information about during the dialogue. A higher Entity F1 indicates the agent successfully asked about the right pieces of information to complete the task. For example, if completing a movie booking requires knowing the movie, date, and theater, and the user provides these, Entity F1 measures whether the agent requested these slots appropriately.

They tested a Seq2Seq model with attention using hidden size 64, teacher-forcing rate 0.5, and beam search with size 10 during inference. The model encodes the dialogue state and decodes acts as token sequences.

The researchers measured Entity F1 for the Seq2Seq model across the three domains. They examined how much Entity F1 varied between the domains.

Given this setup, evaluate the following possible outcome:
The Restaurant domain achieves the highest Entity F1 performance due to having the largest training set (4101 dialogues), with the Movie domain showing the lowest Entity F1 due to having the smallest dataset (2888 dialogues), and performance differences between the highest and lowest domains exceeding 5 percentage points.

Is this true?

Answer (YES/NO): NO